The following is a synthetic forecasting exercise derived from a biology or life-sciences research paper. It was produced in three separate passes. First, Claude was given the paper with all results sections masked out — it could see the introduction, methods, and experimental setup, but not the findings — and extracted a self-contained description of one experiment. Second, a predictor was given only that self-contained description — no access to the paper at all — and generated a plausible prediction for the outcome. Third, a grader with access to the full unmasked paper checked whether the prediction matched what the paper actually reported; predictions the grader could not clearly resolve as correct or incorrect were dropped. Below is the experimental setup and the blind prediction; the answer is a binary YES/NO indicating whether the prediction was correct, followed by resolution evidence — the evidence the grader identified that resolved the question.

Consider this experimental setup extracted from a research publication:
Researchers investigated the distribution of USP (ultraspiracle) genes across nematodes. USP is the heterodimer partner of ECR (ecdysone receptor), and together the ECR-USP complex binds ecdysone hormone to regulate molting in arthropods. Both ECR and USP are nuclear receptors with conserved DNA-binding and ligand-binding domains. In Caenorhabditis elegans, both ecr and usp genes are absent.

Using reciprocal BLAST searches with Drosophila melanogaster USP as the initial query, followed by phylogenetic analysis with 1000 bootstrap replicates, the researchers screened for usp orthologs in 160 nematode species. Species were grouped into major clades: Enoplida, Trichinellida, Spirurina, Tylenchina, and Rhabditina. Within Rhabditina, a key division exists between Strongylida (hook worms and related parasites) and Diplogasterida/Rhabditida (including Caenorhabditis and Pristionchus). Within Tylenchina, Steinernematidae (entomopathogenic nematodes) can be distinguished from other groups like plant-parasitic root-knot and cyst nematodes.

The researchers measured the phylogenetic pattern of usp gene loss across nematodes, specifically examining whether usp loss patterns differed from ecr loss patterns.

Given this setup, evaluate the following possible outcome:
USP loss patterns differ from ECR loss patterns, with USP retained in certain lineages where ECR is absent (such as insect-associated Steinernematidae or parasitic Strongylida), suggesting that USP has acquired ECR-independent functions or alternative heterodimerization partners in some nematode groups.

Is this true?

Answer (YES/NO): NO